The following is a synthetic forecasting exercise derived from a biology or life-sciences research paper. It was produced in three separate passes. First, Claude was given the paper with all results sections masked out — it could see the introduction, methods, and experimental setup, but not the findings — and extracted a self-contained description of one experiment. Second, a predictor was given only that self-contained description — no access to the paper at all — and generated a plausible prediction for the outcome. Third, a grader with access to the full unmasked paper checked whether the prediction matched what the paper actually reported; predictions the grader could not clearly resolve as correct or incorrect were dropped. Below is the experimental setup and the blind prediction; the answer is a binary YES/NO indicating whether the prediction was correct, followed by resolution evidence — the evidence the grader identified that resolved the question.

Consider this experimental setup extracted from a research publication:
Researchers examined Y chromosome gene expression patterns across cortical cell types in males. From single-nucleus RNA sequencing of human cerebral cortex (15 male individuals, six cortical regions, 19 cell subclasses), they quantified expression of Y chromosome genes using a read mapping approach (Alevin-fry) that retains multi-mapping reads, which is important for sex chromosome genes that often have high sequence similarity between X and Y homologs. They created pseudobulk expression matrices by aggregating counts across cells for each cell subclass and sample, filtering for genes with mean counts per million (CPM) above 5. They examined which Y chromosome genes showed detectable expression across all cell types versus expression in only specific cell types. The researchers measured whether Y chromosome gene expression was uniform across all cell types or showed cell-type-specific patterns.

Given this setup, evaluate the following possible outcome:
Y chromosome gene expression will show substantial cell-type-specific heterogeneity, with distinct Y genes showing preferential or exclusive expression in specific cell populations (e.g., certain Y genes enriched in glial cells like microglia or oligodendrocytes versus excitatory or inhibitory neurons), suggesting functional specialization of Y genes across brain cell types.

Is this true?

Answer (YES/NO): YES